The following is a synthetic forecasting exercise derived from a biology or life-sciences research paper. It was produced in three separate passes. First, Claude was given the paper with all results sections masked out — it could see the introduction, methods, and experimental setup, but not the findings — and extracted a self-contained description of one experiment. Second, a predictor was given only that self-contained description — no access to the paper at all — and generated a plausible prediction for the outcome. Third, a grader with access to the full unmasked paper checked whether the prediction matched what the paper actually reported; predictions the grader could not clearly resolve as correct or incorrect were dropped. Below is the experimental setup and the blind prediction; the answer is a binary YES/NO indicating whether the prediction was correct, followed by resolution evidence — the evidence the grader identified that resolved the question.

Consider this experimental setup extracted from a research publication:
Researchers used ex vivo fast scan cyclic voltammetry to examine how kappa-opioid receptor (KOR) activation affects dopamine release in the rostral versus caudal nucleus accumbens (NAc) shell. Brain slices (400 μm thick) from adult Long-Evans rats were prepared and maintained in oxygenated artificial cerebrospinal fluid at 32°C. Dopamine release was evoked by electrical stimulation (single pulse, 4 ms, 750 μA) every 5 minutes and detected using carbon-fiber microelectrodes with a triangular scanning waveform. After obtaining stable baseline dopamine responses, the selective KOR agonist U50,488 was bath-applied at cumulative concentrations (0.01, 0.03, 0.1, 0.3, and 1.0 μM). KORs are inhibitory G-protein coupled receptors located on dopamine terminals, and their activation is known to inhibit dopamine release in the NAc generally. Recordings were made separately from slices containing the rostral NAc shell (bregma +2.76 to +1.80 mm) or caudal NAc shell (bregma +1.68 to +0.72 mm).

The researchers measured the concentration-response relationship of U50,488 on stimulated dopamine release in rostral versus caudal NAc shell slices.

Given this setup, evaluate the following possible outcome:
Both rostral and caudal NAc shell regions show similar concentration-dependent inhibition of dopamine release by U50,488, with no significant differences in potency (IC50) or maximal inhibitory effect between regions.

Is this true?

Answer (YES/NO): NO